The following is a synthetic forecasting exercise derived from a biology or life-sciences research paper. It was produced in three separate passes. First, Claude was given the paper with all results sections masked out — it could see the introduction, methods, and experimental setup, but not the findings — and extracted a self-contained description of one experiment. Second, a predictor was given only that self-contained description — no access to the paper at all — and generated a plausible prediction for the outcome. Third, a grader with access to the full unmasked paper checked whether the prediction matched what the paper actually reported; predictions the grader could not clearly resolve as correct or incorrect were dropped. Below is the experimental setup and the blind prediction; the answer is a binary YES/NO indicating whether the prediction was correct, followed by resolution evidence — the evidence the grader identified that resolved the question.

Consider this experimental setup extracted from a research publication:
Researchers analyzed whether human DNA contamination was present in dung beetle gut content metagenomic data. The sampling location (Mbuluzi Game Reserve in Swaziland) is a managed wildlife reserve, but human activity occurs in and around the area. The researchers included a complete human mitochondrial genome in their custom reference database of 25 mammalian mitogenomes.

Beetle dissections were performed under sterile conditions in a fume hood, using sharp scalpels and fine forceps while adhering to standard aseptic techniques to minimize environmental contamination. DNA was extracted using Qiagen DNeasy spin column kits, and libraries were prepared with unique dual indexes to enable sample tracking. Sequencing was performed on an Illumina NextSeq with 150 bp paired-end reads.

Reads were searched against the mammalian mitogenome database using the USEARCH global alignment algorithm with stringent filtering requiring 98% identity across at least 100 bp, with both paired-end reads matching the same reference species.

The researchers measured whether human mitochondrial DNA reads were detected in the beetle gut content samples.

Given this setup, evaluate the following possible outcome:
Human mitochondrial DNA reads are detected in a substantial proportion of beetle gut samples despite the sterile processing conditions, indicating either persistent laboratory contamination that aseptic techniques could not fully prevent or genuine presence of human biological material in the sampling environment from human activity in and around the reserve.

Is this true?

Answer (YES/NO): YES